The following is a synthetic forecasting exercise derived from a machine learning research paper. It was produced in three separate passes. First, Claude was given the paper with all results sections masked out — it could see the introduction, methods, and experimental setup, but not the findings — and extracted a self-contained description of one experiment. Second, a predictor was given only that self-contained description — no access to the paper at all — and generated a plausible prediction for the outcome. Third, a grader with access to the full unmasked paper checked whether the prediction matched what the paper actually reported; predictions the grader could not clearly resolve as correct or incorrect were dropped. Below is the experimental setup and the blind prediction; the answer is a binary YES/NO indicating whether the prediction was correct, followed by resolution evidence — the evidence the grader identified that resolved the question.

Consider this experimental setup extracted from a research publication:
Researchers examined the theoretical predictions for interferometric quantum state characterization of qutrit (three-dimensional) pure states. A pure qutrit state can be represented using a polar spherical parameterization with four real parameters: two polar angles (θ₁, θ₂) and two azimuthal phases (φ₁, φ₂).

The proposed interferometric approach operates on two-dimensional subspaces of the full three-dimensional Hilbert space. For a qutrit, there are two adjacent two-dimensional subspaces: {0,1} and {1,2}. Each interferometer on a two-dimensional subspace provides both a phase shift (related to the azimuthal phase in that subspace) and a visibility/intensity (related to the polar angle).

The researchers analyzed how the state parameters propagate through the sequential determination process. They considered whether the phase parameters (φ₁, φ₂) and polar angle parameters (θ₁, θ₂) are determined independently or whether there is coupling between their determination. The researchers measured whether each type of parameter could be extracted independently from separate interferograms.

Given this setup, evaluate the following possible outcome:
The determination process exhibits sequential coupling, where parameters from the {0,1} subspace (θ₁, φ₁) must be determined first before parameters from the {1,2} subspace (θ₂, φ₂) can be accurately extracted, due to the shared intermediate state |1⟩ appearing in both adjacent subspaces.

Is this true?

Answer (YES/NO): NO